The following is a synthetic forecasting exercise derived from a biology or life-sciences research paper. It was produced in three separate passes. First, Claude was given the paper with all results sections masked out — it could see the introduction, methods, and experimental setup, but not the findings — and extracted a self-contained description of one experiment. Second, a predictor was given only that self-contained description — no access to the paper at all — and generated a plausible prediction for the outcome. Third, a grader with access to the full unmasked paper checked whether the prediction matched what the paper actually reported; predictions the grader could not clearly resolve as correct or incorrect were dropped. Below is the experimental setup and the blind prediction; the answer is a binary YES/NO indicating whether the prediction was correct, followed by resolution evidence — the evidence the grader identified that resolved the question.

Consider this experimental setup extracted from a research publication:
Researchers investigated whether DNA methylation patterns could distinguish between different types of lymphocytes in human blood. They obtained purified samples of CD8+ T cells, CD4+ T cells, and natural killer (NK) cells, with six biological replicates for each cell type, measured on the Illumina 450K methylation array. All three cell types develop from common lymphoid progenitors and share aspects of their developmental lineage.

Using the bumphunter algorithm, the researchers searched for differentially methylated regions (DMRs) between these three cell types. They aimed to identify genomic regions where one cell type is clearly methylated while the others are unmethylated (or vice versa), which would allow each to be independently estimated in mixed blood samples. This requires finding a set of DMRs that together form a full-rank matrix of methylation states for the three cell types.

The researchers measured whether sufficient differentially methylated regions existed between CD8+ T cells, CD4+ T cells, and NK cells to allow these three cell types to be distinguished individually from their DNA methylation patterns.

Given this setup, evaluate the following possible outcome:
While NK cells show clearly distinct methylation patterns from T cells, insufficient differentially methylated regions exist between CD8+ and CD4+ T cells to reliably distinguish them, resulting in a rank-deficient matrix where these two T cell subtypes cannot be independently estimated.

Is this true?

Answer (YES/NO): NO